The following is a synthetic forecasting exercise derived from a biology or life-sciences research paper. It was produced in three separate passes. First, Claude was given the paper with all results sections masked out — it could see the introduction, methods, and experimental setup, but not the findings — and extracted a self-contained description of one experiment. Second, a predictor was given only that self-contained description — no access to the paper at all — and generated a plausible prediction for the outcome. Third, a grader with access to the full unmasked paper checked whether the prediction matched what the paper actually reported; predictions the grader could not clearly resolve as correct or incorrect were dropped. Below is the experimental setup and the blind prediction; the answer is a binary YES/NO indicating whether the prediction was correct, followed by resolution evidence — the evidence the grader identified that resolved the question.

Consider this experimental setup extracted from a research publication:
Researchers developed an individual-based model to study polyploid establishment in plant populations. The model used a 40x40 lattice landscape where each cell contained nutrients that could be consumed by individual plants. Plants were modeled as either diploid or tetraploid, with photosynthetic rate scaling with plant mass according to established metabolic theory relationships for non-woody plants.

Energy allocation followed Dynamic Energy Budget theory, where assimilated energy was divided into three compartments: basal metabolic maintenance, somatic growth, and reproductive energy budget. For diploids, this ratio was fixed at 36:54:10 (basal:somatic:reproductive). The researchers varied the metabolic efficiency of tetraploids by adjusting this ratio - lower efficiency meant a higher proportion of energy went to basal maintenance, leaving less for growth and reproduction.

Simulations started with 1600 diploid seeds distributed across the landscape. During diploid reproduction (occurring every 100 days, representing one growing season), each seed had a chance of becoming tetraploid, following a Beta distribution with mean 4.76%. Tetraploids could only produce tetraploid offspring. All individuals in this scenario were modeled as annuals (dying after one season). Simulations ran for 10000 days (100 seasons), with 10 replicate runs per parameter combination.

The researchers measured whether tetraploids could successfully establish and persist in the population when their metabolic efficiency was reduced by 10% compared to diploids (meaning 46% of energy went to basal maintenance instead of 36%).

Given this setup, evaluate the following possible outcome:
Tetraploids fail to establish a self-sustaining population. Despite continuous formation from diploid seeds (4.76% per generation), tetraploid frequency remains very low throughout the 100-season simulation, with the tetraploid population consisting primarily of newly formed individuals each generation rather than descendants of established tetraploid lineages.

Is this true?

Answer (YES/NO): YES